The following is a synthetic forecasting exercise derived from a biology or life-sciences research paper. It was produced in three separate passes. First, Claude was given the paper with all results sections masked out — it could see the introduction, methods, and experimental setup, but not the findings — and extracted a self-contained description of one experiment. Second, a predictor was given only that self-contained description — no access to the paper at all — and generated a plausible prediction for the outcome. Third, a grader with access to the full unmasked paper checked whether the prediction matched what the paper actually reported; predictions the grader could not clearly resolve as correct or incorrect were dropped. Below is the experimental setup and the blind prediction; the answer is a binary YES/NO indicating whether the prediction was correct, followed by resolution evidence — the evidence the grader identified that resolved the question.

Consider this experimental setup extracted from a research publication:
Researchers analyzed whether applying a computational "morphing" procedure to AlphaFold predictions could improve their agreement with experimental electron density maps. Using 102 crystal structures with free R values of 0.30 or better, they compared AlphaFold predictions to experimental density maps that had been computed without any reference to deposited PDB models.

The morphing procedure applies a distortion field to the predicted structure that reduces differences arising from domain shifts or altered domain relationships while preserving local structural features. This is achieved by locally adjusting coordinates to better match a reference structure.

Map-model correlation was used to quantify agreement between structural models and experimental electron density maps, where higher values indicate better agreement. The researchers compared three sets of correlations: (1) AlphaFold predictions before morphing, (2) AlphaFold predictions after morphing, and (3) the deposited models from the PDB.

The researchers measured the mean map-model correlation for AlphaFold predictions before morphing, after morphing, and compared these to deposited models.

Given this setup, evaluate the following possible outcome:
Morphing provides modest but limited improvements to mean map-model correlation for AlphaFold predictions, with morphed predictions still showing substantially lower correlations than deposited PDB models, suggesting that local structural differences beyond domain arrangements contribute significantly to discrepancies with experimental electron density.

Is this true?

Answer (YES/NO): YES